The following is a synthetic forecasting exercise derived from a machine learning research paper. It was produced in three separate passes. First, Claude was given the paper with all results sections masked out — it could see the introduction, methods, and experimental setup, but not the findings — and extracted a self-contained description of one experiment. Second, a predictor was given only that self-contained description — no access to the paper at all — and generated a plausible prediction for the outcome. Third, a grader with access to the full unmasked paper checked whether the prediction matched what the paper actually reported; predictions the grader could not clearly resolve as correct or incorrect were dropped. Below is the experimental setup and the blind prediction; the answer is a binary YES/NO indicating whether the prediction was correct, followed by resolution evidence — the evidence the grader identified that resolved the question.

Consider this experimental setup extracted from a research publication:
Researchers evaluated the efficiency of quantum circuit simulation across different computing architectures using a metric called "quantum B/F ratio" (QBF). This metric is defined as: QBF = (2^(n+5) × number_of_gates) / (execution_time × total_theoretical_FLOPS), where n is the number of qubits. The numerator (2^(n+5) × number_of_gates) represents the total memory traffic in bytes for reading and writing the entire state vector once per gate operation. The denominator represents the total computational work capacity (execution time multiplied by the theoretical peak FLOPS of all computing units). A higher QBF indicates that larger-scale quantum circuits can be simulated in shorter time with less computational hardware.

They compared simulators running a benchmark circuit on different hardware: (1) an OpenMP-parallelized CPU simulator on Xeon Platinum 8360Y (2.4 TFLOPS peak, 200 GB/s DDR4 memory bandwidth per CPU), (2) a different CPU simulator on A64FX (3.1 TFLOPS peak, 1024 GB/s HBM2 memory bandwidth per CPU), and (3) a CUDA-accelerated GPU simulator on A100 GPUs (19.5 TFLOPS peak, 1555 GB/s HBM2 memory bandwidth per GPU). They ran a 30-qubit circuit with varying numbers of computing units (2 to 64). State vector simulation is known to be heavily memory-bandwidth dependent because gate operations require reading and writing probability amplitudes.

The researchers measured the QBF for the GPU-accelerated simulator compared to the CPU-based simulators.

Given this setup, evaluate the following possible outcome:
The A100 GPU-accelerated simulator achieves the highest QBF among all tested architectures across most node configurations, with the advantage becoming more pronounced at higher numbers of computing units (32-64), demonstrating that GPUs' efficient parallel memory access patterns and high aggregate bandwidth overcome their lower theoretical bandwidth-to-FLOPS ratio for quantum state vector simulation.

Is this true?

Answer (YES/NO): NO